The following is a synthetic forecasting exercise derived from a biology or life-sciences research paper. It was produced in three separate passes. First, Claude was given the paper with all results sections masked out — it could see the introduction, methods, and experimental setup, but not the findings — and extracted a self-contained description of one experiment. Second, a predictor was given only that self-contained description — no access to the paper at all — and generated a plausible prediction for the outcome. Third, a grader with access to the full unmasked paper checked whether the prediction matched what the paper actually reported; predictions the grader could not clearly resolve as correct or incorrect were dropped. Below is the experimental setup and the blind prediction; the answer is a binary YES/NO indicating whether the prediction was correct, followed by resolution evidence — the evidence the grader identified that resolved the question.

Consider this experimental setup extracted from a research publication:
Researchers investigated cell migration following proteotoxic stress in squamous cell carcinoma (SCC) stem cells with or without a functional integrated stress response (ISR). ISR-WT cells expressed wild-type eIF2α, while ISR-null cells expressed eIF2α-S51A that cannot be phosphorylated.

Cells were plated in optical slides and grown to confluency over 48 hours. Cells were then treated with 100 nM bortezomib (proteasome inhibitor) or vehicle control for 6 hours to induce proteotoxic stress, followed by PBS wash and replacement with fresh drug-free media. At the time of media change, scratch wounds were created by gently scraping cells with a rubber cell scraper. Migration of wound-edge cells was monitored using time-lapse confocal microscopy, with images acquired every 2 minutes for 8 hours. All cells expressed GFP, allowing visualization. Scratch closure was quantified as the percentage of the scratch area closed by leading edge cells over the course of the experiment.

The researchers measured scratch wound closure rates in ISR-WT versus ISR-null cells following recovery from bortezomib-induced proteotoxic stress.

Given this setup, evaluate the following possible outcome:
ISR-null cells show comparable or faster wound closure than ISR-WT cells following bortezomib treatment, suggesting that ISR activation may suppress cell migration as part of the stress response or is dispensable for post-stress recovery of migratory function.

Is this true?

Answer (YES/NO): NO